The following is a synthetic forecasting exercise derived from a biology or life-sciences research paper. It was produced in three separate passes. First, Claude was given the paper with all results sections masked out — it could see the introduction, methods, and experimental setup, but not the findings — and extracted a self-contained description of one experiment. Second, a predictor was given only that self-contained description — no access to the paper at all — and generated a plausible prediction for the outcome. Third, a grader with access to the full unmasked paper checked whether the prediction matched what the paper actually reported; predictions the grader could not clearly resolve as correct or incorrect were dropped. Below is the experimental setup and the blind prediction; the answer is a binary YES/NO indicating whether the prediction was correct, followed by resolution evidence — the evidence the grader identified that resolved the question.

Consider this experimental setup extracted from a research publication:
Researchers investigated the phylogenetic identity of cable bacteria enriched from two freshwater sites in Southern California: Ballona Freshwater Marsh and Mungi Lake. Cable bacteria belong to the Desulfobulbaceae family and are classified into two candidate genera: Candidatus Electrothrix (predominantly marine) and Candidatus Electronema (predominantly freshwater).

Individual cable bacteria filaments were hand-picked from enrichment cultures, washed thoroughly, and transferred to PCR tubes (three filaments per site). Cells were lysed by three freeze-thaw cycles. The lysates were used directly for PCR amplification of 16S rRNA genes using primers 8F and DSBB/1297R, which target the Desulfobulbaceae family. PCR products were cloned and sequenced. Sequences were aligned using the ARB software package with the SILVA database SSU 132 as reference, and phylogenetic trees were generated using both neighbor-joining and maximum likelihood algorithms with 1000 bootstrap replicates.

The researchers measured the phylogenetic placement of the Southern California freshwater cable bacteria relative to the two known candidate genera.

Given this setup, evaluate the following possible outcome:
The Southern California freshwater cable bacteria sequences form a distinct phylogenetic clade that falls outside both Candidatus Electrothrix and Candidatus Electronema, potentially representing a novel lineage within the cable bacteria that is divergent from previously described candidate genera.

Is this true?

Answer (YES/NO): NO